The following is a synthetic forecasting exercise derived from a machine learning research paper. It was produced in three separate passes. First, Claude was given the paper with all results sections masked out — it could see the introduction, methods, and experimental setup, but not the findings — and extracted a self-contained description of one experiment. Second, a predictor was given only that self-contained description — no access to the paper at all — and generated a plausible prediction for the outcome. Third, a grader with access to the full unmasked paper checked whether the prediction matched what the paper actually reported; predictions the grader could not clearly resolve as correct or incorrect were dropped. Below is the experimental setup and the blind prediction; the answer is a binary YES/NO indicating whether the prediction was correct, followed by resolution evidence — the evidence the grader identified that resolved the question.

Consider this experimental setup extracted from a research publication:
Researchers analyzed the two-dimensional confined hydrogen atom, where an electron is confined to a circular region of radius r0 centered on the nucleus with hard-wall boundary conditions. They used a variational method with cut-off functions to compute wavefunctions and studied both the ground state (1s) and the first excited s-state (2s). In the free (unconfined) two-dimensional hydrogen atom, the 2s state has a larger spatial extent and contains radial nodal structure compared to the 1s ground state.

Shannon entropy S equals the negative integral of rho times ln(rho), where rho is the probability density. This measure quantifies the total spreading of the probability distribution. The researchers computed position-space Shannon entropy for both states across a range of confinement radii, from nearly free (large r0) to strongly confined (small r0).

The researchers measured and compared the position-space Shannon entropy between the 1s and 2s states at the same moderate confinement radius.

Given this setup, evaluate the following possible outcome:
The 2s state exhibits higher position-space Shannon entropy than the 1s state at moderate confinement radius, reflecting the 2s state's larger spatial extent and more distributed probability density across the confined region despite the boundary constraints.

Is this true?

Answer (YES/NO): YES